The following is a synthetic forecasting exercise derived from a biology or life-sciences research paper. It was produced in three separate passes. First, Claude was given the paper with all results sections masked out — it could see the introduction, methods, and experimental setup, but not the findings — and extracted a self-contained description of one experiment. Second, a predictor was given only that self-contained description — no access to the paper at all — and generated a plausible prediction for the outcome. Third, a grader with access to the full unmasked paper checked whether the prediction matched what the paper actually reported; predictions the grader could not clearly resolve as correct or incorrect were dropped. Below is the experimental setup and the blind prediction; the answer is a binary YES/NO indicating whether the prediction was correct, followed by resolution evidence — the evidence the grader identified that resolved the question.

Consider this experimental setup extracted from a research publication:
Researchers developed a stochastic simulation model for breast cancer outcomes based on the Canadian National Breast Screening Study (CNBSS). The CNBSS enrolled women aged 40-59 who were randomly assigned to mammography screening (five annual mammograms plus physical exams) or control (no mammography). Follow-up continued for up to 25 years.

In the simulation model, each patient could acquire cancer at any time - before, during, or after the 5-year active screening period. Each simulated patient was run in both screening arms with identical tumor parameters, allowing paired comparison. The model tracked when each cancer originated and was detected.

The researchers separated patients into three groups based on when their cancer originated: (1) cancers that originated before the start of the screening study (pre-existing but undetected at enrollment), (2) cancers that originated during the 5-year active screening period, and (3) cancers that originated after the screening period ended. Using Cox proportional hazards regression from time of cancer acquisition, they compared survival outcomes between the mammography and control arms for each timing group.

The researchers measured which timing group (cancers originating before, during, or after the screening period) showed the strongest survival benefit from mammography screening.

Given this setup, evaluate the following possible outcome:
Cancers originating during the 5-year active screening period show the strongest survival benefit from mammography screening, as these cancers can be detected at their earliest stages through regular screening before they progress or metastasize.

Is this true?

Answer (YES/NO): NO